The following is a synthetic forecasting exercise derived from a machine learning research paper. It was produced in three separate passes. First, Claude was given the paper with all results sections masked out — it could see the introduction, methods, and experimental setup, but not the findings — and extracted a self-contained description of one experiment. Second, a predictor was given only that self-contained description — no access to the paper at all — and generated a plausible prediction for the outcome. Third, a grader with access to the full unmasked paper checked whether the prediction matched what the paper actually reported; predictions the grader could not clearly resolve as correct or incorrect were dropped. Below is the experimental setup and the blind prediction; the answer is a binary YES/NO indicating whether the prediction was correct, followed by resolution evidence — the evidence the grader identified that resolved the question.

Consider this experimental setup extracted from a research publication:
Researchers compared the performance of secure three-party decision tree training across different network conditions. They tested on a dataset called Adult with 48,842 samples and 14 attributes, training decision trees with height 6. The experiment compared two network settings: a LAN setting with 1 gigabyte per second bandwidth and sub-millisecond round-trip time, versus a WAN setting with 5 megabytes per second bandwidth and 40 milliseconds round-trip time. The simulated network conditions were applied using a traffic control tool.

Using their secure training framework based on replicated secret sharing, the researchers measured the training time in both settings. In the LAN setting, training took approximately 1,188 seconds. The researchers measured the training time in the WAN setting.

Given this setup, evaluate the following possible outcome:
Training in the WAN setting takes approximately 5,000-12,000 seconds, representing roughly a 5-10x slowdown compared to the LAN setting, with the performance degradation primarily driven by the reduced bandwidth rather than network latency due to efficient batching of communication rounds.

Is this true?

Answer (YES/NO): NO